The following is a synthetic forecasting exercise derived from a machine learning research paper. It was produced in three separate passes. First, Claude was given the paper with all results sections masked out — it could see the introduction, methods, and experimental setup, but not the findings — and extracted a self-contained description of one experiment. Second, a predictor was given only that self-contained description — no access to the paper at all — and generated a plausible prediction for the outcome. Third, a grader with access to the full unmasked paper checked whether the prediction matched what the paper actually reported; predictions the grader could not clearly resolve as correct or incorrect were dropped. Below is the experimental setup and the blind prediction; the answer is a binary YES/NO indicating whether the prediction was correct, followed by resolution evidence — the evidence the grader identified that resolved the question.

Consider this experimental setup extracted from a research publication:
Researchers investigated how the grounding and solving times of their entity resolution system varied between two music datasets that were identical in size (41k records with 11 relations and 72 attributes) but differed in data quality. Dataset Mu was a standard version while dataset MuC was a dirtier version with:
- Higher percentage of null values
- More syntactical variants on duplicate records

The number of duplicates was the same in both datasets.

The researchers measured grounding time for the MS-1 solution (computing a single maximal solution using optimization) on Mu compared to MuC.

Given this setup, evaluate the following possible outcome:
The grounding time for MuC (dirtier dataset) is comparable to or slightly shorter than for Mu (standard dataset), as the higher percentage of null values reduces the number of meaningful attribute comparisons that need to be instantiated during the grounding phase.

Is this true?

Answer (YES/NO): NO